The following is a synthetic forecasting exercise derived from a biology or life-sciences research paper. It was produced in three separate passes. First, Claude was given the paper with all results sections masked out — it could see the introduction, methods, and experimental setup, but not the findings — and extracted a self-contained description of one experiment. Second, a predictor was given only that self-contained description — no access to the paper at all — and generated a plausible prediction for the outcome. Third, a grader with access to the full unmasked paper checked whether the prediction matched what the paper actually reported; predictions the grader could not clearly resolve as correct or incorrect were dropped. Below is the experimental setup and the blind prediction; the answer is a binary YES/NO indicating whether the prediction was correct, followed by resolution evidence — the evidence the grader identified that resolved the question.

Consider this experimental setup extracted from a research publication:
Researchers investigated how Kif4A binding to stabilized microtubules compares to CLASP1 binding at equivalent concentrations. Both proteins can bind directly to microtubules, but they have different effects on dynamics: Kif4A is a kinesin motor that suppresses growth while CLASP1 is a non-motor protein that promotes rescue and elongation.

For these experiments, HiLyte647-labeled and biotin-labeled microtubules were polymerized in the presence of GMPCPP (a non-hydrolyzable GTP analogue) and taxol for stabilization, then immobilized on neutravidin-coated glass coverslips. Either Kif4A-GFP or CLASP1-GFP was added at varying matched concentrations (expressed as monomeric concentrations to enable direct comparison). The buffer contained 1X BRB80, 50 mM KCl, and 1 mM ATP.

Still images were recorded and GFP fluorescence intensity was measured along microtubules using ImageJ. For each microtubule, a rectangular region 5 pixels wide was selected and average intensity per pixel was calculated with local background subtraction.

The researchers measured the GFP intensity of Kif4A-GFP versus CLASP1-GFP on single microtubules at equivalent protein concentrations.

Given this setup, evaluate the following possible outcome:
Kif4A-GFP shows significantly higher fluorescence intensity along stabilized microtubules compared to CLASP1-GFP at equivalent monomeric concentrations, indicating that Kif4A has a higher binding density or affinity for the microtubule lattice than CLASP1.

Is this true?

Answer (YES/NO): YES